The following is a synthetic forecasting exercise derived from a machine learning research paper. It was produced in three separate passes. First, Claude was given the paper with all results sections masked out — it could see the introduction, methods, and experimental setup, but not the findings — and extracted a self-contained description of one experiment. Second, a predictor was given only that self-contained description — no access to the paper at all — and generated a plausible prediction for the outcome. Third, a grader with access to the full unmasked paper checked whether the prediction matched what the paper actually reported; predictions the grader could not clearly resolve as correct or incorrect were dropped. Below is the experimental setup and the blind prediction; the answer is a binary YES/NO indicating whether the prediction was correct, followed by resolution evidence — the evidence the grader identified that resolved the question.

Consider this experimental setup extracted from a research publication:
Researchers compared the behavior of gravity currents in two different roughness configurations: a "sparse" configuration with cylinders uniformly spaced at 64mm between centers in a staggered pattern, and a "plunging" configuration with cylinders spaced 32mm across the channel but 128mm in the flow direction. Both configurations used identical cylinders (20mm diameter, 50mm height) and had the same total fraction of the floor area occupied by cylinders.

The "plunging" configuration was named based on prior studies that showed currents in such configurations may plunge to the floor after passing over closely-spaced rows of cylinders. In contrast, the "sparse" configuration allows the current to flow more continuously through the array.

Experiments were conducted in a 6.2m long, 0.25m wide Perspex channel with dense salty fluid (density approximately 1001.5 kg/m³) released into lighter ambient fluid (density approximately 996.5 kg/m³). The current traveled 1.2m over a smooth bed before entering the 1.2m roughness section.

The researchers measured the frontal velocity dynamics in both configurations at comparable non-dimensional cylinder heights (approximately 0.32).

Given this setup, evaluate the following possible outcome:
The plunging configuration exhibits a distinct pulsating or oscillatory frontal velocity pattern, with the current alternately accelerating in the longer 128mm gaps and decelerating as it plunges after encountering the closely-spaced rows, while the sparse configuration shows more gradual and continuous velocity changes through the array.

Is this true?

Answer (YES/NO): NO